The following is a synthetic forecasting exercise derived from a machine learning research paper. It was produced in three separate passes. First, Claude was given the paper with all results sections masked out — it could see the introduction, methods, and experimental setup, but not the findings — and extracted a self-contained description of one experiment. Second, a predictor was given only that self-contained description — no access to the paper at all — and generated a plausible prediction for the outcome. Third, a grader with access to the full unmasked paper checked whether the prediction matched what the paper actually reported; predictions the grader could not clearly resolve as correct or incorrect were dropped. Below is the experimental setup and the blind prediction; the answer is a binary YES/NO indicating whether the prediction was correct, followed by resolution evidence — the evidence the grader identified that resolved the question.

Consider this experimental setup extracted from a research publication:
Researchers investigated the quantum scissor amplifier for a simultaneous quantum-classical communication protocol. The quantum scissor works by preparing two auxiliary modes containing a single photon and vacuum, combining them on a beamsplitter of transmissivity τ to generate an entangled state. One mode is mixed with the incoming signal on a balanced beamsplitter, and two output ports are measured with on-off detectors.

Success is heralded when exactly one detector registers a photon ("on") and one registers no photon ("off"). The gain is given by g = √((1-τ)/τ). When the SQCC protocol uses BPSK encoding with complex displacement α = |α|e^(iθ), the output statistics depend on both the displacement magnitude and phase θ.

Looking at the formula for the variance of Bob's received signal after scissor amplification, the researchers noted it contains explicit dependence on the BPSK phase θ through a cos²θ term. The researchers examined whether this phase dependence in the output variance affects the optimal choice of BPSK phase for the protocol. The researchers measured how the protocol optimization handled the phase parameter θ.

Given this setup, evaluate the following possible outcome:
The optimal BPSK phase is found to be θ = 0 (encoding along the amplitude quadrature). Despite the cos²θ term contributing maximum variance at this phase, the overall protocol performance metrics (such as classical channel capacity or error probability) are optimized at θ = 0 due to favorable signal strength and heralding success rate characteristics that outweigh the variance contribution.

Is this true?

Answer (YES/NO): NO